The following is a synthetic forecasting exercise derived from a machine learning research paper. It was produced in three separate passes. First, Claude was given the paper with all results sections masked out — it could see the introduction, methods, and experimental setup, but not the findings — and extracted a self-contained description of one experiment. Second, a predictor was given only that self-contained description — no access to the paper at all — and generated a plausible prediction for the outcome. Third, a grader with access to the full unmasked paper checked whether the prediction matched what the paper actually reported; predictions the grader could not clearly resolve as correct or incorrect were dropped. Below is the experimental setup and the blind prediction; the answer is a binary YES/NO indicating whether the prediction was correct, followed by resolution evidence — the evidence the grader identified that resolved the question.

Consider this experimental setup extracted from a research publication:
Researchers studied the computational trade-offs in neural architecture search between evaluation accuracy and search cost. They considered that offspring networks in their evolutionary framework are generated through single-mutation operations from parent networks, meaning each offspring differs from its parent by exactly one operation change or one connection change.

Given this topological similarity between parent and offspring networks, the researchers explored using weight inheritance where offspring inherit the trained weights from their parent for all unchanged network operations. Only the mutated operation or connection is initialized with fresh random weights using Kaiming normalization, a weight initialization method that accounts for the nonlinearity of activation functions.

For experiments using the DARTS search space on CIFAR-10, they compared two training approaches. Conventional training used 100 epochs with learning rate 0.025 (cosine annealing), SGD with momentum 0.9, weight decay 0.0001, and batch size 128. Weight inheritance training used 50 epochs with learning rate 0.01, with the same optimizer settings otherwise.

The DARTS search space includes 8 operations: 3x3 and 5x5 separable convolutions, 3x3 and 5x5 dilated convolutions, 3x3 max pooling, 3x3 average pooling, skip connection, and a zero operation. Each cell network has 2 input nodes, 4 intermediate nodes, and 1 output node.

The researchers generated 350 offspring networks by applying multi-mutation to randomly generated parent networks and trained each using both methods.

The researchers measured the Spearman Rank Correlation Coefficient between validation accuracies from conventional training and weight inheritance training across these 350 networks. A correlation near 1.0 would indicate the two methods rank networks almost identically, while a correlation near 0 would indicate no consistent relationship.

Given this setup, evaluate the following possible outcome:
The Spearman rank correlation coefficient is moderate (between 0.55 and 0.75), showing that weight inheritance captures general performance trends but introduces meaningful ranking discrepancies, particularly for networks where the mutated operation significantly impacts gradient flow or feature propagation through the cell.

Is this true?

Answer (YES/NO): NO